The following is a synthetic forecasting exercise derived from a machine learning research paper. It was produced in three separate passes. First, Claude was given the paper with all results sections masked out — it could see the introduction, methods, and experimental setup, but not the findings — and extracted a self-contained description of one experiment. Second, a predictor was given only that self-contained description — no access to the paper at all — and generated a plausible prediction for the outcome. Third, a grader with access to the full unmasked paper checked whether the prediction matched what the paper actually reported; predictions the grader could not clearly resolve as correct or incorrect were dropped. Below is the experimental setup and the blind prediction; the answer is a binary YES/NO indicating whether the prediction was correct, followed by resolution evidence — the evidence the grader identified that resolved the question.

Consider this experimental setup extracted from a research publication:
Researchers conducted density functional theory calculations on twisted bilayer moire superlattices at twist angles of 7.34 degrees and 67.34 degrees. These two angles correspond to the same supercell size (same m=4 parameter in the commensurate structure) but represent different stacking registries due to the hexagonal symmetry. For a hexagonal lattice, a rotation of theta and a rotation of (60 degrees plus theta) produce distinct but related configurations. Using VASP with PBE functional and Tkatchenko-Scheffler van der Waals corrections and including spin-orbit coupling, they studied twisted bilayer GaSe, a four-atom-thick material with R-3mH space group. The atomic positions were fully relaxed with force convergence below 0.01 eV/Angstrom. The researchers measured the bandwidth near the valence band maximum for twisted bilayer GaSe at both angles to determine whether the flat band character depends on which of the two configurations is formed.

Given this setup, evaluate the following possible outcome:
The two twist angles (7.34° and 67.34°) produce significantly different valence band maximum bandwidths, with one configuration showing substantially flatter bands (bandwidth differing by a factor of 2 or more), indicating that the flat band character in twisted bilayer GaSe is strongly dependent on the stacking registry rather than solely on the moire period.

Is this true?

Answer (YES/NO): YES